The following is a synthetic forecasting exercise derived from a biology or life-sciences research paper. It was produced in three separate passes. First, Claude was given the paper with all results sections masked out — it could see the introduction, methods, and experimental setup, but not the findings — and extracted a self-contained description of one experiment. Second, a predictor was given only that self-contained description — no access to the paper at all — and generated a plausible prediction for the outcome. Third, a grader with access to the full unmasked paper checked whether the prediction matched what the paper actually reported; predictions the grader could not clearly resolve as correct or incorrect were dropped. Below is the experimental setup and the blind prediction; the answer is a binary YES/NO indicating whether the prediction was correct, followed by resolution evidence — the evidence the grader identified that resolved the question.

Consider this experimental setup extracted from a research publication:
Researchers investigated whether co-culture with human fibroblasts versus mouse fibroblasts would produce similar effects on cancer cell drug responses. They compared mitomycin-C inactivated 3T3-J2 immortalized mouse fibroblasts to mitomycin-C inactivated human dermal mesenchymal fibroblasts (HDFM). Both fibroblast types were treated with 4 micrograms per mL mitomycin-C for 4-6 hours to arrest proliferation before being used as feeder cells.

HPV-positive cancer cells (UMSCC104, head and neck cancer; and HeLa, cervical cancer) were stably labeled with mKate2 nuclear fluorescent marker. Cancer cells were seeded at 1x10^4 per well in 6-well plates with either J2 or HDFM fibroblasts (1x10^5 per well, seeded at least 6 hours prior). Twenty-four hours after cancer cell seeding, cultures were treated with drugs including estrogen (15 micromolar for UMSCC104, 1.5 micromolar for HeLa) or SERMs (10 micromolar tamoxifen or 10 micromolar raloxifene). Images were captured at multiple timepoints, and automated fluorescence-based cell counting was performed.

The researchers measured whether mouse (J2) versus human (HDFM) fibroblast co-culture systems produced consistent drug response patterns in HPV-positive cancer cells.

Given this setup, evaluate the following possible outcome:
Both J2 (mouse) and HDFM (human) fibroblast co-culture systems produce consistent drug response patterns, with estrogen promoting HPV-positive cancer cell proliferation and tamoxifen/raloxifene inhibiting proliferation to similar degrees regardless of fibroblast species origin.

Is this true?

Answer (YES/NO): NO